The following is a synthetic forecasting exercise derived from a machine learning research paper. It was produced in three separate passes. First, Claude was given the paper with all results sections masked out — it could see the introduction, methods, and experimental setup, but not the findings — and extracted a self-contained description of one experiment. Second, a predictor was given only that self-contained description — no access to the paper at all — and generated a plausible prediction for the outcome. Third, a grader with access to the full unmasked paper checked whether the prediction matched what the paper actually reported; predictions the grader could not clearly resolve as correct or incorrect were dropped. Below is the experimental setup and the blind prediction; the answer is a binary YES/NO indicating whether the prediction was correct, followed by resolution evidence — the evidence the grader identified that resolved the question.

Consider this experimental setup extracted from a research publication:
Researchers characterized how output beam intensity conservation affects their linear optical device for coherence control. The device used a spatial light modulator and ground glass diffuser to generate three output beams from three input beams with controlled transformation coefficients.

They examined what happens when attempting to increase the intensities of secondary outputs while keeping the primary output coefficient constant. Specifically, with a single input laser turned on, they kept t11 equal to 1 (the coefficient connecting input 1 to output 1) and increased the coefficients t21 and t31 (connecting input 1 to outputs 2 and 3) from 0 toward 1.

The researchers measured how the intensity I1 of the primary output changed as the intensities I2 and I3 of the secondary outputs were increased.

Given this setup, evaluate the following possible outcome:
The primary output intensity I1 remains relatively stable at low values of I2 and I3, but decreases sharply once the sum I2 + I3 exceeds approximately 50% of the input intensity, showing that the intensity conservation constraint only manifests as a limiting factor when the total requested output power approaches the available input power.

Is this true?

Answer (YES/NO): NO